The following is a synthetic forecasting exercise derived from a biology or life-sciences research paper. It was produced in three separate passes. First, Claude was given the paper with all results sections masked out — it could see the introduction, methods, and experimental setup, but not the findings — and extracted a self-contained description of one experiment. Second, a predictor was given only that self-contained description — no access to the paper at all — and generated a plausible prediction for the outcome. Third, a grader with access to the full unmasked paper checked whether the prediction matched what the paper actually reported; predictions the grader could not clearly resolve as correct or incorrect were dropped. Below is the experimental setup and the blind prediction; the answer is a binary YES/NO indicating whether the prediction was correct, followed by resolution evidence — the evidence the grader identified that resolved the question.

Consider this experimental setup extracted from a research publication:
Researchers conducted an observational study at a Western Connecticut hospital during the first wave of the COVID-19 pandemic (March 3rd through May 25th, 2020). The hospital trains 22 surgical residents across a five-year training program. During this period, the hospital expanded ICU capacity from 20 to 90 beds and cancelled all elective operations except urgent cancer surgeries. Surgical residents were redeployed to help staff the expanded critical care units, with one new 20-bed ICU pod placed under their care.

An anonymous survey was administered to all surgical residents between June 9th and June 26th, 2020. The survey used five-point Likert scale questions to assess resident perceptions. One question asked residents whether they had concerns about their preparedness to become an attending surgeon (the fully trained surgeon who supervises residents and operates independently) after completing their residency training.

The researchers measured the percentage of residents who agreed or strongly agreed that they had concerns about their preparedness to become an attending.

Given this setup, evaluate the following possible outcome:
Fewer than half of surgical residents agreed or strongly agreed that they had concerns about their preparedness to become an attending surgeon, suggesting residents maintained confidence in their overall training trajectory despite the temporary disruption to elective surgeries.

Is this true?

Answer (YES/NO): YES